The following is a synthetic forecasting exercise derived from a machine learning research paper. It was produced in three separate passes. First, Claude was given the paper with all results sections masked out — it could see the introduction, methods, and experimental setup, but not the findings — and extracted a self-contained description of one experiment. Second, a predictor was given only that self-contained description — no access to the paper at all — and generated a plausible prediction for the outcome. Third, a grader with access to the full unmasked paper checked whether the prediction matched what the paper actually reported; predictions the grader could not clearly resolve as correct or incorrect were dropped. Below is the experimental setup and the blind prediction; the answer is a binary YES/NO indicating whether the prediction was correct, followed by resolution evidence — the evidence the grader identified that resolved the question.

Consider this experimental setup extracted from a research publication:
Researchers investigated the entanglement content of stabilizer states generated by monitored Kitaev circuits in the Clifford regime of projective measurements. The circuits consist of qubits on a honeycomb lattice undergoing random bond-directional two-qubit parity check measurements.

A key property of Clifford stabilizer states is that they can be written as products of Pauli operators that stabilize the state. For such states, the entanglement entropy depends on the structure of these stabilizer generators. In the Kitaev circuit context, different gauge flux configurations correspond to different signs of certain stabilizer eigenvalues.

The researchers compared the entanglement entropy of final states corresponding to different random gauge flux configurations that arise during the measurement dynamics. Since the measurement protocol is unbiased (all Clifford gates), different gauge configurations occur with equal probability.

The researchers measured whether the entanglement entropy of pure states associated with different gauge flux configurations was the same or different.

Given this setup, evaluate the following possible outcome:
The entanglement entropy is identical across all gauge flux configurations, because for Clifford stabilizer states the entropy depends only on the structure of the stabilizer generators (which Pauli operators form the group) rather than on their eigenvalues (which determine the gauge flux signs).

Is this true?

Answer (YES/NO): YES